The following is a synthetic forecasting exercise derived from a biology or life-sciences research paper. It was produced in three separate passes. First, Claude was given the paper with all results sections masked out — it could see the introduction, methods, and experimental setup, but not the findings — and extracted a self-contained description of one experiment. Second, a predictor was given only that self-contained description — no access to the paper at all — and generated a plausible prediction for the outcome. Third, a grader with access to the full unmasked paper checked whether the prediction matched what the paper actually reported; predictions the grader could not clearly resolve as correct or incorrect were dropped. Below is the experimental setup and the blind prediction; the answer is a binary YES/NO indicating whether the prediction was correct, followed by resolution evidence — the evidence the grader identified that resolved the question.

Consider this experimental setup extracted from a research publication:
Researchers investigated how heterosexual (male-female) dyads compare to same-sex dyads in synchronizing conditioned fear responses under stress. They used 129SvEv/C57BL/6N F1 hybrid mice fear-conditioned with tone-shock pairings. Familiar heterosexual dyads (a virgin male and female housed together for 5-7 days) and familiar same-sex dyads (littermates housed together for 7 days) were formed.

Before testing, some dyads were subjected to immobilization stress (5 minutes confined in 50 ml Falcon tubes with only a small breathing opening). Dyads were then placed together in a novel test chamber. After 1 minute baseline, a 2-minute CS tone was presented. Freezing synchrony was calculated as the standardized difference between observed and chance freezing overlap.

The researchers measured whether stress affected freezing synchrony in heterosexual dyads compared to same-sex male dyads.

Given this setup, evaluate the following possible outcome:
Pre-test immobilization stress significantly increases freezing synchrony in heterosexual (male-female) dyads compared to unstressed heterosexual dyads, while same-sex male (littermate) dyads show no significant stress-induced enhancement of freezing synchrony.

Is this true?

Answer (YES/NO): NO